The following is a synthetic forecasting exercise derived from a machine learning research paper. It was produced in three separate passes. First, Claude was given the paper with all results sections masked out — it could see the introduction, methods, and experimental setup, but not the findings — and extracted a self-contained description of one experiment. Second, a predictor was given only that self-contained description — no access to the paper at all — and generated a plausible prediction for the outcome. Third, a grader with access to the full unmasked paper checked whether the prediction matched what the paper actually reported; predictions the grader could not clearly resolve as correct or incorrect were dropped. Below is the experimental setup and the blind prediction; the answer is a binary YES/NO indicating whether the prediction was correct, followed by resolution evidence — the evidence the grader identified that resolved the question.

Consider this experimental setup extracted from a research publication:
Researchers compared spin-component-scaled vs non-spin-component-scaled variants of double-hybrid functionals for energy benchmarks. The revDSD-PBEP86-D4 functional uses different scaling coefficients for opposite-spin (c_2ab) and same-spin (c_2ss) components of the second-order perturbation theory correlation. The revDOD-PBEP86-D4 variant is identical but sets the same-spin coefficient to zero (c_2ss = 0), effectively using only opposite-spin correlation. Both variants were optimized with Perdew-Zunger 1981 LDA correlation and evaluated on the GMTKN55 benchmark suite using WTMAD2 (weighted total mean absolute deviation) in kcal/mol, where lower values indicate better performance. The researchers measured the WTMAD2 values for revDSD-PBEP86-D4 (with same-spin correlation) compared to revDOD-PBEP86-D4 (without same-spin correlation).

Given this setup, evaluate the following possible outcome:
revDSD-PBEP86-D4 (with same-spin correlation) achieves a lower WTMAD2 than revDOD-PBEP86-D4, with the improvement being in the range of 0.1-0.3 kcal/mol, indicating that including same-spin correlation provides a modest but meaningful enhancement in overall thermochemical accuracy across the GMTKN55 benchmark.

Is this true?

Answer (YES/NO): NO